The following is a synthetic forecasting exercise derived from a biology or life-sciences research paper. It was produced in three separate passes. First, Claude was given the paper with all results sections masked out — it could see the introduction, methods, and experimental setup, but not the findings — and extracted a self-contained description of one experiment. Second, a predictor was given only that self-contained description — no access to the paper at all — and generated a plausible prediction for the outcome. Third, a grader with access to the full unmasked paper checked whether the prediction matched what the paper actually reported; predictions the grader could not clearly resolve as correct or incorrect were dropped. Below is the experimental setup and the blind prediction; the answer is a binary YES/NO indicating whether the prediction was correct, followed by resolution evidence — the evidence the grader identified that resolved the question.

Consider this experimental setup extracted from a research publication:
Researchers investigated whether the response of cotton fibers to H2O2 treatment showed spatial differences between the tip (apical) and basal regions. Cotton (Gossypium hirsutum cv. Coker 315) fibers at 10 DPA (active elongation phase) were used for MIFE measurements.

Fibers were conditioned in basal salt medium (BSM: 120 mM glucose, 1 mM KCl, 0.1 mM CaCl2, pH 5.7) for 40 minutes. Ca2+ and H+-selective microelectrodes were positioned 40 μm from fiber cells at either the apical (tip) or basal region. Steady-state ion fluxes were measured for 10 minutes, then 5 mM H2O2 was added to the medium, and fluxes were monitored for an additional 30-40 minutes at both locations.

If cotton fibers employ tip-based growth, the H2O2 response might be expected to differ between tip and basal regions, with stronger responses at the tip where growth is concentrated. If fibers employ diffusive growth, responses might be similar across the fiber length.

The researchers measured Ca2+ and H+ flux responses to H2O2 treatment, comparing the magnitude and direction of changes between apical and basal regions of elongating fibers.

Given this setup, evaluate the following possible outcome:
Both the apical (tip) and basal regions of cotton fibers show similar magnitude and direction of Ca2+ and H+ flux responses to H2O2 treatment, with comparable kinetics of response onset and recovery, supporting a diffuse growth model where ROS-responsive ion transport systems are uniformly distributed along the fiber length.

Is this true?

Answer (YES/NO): NO